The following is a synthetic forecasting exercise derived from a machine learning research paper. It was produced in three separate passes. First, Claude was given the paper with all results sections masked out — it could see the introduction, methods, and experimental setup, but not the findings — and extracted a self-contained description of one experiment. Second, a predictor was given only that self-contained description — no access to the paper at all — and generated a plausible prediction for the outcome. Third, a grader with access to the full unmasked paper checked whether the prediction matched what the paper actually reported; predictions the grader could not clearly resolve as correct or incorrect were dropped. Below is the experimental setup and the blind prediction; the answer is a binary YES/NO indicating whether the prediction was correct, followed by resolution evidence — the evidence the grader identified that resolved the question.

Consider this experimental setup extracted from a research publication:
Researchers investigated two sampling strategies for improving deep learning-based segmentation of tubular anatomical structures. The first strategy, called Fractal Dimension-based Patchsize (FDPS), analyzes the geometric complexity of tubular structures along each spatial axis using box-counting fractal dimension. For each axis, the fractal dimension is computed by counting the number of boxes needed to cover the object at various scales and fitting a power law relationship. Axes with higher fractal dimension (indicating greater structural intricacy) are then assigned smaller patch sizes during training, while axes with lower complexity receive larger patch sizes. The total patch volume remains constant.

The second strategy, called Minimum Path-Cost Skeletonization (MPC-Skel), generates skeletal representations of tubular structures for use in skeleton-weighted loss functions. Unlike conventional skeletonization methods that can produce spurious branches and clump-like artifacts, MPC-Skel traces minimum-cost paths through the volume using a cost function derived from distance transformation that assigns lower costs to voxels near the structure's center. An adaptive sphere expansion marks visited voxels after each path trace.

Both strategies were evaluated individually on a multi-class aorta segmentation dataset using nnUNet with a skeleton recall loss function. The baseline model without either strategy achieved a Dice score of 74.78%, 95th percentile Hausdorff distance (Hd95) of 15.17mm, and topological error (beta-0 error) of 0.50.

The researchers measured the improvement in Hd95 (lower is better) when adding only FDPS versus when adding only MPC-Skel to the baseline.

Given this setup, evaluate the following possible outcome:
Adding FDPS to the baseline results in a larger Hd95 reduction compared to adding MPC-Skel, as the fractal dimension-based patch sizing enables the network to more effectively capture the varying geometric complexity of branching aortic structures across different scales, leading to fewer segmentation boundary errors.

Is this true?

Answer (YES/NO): YES